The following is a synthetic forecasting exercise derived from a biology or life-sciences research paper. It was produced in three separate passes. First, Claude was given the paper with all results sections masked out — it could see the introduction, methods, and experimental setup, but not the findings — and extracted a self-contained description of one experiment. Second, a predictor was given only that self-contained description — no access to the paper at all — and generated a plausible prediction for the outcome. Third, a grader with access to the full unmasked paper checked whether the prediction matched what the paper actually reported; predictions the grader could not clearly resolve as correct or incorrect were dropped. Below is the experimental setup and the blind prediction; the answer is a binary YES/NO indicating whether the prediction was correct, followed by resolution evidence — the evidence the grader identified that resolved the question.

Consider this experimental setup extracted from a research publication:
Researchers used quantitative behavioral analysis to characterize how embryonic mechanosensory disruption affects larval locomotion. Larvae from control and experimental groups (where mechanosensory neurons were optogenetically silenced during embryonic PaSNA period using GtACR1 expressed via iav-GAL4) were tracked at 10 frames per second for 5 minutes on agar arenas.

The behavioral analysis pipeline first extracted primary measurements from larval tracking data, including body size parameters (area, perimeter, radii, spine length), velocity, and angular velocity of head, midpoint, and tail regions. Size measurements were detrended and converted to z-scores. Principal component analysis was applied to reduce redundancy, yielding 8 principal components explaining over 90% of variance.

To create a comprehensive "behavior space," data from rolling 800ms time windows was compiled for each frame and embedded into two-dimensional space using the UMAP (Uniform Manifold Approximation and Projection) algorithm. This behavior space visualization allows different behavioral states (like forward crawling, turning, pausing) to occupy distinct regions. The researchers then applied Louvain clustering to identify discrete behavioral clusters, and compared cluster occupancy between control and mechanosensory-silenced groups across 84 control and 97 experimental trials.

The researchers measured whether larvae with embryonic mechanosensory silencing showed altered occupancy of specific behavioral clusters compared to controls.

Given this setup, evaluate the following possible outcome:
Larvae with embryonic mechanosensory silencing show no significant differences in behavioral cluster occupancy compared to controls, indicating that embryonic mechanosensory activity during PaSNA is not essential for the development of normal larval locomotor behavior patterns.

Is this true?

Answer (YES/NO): NO